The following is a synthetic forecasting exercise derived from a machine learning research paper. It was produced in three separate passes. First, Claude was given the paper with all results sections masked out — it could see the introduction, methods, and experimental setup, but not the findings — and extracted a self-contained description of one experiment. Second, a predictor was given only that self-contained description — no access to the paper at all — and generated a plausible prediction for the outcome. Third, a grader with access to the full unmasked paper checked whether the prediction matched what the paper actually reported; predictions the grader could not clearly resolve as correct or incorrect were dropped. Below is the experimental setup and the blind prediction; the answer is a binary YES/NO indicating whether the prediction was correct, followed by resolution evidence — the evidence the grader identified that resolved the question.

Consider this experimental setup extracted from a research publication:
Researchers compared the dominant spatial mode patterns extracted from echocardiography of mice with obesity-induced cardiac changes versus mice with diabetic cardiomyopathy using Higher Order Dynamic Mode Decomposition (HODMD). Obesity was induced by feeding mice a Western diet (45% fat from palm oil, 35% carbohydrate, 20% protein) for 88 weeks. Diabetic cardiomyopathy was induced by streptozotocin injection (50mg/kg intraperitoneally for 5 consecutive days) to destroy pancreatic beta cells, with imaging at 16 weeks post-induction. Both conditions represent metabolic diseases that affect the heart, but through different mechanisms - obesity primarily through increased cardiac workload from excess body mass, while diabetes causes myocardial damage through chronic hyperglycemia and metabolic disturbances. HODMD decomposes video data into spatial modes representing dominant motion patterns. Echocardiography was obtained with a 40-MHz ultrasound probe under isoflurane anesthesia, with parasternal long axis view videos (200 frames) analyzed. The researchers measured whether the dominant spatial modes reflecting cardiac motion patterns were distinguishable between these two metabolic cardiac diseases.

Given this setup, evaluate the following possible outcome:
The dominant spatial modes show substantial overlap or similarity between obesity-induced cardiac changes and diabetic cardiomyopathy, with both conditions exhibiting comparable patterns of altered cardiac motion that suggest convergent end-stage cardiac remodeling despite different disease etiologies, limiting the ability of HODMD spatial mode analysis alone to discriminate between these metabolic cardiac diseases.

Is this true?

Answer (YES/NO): NO